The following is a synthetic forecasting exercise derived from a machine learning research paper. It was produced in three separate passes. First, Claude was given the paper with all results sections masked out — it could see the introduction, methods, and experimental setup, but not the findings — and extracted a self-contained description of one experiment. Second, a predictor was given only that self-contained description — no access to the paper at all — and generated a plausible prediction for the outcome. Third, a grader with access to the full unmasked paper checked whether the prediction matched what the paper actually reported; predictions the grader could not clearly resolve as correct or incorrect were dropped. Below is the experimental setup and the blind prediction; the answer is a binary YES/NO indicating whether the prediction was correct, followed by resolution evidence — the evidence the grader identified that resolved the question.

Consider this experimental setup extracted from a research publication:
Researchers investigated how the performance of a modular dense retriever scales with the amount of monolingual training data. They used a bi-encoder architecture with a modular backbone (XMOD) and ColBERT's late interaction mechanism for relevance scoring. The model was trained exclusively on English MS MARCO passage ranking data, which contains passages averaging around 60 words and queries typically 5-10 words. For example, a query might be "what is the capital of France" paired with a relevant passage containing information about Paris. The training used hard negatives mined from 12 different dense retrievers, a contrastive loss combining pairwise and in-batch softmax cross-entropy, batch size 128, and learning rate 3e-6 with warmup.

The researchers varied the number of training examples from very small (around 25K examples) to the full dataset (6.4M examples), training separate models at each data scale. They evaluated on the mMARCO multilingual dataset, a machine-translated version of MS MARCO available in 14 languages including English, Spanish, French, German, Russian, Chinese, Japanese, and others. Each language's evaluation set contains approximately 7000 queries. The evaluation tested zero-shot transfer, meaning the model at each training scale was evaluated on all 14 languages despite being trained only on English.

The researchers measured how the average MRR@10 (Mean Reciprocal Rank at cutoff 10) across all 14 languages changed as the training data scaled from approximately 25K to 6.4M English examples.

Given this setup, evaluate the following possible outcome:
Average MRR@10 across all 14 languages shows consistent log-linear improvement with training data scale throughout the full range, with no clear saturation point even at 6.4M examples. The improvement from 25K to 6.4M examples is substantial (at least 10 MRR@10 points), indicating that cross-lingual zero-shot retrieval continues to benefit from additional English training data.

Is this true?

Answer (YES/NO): NO